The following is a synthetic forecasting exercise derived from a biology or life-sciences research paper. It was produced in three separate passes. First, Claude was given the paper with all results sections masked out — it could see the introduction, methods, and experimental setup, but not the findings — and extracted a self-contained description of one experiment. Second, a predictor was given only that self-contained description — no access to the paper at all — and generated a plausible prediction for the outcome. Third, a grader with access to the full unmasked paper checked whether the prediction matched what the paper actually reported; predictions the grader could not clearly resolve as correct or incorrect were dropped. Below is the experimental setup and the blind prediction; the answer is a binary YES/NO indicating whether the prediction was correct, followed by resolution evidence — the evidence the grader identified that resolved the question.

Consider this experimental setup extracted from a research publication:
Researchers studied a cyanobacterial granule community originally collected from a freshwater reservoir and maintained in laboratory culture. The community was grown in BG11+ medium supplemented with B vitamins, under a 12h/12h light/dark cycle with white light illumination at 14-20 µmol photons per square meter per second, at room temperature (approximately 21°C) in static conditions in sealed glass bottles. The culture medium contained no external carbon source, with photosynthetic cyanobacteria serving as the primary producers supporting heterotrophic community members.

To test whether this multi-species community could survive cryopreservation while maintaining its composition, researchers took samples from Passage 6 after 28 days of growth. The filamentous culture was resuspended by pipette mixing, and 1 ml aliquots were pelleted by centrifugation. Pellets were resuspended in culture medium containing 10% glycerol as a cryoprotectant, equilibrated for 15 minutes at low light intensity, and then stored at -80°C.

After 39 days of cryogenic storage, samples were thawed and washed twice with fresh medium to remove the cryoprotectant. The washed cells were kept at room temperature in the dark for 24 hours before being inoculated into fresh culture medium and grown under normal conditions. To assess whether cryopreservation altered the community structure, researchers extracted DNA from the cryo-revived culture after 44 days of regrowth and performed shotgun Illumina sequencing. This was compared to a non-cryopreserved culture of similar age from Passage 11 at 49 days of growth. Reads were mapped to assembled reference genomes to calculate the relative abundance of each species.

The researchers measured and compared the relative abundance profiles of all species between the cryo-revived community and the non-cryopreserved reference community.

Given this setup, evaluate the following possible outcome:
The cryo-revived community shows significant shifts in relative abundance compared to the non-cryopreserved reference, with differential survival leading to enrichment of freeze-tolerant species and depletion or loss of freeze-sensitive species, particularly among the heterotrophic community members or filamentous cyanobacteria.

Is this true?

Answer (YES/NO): NO